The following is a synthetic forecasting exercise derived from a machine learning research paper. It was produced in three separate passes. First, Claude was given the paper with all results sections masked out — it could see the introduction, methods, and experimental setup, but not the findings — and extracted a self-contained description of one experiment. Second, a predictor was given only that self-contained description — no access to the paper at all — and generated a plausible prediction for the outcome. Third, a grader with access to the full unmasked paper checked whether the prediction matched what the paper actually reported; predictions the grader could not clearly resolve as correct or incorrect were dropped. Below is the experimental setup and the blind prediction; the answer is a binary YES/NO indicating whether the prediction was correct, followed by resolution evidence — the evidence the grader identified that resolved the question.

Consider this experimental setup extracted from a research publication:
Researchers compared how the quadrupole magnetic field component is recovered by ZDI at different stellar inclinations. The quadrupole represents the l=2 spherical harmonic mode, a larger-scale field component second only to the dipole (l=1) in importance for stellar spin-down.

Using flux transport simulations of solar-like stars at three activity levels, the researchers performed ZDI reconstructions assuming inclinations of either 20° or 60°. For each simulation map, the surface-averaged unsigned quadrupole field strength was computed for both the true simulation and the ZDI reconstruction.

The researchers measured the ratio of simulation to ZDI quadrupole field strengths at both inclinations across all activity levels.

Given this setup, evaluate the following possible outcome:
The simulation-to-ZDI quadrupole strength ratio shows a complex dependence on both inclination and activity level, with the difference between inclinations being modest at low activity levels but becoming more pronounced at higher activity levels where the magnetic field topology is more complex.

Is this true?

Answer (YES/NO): NO